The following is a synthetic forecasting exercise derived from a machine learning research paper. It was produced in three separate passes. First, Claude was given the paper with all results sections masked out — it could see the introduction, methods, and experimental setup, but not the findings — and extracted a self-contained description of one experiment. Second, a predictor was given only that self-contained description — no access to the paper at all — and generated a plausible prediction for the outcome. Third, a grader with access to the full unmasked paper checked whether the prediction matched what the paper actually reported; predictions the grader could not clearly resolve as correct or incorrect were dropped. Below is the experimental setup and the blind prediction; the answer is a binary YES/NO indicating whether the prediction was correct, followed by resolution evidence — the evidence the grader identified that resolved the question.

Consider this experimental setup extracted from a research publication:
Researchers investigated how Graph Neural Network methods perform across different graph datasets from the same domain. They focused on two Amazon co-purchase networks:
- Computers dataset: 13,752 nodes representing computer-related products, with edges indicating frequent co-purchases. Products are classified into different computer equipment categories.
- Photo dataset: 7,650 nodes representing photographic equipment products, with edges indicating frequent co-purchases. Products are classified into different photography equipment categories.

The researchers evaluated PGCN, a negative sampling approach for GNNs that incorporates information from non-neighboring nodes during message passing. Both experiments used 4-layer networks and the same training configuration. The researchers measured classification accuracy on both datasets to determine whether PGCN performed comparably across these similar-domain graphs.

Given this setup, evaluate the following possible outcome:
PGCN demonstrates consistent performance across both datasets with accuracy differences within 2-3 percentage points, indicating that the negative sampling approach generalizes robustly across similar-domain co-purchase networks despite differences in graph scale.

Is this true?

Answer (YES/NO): NO